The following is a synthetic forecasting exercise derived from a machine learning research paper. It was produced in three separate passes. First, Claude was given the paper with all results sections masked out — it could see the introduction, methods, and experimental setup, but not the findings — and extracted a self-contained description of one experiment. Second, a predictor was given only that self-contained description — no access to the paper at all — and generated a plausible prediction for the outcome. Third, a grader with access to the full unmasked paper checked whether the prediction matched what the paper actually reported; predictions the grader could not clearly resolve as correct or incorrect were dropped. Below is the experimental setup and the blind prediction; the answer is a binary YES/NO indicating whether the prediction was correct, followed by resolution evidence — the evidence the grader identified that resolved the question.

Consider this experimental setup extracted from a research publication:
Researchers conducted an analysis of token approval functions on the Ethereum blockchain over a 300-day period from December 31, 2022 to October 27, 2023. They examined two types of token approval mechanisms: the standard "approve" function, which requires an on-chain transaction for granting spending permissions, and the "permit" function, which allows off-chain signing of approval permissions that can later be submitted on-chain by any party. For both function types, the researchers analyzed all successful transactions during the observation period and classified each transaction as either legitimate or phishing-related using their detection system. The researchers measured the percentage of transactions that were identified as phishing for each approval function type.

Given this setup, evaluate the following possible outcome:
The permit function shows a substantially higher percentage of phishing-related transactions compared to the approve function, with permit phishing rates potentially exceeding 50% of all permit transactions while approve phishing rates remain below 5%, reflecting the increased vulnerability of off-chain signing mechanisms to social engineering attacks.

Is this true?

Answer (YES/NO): NO